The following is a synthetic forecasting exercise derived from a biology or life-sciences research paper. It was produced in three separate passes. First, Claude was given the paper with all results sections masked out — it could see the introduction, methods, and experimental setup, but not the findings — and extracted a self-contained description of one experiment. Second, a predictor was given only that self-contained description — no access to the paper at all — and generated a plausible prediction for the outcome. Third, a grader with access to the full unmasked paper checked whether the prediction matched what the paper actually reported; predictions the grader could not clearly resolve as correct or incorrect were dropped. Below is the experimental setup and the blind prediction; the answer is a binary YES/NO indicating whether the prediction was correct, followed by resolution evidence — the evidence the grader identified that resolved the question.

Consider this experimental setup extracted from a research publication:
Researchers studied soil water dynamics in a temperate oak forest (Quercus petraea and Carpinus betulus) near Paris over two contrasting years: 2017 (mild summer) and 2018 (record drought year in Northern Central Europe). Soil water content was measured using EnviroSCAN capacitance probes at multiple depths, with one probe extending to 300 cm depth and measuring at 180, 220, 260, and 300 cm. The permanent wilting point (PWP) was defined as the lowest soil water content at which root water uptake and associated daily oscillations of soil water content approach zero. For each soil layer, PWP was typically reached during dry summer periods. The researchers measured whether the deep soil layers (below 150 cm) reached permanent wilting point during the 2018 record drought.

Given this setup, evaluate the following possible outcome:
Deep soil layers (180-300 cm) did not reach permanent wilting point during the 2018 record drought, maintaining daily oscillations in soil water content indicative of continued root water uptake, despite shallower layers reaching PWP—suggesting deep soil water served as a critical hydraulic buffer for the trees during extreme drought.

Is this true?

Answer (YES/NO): YES